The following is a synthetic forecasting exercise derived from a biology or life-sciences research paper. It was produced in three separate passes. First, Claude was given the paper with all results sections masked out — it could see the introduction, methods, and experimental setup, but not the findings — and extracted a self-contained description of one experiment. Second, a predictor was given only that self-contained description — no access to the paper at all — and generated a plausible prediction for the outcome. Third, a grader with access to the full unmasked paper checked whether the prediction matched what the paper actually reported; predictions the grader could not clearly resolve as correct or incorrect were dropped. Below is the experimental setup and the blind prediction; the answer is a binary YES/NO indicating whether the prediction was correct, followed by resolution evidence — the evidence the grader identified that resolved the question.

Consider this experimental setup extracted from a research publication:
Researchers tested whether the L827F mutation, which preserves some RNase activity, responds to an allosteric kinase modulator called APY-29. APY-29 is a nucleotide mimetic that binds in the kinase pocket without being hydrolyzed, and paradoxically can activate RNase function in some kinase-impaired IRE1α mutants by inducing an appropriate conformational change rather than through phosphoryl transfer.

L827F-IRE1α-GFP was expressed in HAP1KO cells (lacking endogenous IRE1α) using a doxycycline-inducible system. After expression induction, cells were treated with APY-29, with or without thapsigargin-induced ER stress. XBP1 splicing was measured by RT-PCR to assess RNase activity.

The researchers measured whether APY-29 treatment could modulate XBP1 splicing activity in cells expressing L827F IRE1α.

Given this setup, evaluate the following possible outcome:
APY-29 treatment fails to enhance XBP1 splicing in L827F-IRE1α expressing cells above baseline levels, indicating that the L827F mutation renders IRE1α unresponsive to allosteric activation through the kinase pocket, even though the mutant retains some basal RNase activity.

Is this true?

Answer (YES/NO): NO